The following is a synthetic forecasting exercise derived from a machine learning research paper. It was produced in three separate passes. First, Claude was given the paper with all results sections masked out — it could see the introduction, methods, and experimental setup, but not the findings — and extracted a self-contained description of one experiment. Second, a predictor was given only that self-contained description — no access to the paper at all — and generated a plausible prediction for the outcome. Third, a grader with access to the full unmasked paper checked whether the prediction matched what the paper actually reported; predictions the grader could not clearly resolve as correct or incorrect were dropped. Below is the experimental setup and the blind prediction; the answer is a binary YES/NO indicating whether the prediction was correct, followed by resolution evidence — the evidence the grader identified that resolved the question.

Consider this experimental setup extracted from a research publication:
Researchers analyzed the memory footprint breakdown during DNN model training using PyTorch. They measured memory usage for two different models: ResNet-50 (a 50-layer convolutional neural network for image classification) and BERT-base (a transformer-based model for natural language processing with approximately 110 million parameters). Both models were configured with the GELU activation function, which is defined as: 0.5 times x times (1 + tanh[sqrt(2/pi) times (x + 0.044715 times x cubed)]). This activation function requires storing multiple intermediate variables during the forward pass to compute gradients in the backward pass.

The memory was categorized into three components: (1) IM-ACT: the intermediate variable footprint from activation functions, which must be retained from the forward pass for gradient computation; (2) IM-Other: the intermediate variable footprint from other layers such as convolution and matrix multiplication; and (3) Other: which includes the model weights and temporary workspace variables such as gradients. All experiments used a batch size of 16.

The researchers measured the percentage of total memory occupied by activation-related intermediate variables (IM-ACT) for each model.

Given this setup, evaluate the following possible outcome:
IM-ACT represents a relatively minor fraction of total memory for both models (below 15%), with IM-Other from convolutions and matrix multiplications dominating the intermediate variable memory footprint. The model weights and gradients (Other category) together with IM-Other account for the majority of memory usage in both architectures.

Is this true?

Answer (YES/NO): NO